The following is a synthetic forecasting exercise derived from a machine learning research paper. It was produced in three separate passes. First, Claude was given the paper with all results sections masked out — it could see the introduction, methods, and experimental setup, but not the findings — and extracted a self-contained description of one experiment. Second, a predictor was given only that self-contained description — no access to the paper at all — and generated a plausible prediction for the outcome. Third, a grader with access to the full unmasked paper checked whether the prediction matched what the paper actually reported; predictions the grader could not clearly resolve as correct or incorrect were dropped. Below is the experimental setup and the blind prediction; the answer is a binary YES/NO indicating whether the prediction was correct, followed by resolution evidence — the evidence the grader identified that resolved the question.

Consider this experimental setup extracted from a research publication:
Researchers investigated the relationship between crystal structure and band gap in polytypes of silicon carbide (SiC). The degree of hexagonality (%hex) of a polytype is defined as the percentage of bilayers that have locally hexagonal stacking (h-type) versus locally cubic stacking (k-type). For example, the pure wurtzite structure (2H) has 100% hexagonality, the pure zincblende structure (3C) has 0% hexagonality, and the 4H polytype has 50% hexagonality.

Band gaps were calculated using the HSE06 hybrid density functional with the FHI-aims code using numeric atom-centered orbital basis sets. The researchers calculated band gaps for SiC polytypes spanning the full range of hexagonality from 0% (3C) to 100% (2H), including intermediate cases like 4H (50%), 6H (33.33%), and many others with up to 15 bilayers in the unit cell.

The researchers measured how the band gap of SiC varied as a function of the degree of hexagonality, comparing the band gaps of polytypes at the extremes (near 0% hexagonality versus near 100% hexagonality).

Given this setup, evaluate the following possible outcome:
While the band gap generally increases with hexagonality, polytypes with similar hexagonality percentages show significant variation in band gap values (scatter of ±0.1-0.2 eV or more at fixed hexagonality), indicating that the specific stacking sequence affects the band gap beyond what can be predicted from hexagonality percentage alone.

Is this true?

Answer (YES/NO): NO